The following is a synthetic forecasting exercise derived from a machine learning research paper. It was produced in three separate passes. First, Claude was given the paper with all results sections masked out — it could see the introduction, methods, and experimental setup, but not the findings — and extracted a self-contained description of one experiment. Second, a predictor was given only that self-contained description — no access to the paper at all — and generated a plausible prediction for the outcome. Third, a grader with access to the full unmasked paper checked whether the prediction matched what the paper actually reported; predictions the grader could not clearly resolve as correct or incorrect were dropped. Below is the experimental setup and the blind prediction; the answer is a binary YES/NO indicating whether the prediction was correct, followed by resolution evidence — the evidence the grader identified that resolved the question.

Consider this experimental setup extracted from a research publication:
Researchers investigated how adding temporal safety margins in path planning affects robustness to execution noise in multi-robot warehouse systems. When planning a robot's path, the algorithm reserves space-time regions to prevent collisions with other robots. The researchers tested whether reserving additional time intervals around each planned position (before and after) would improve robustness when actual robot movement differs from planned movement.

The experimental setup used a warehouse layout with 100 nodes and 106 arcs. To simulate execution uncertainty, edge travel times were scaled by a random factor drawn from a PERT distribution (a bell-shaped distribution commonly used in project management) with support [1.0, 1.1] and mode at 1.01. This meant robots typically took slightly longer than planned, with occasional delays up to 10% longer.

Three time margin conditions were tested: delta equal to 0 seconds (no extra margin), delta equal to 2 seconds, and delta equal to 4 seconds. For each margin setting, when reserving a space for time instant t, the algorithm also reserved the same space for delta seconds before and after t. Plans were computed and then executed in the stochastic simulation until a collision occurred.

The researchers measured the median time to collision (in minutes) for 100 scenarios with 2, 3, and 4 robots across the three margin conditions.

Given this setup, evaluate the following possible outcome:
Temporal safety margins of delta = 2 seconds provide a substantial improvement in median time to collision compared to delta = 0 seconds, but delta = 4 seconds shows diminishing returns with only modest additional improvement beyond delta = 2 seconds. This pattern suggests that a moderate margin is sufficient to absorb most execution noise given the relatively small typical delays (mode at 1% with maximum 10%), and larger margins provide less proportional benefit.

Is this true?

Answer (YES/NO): NO